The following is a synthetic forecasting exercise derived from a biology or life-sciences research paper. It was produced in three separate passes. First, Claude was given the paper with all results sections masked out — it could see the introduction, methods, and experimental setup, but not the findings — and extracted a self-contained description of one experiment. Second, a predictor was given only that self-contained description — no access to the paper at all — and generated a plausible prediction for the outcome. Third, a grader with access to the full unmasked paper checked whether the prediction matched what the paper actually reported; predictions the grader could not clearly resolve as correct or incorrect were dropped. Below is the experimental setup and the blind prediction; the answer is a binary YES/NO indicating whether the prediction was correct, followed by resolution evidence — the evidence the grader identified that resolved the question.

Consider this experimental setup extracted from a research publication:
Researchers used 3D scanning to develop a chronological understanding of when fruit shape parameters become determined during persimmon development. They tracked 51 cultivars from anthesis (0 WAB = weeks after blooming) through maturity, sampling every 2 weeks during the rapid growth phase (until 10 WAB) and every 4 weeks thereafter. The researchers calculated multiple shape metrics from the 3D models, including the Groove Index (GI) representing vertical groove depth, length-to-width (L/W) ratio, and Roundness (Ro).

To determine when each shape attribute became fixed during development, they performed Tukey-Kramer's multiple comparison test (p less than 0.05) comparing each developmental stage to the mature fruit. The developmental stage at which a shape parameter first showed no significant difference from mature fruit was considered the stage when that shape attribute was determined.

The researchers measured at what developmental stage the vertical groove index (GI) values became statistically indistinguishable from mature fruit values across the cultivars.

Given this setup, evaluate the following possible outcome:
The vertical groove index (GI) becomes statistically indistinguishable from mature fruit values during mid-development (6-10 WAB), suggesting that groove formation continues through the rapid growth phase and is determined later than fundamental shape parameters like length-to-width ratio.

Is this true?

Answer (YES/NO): NO